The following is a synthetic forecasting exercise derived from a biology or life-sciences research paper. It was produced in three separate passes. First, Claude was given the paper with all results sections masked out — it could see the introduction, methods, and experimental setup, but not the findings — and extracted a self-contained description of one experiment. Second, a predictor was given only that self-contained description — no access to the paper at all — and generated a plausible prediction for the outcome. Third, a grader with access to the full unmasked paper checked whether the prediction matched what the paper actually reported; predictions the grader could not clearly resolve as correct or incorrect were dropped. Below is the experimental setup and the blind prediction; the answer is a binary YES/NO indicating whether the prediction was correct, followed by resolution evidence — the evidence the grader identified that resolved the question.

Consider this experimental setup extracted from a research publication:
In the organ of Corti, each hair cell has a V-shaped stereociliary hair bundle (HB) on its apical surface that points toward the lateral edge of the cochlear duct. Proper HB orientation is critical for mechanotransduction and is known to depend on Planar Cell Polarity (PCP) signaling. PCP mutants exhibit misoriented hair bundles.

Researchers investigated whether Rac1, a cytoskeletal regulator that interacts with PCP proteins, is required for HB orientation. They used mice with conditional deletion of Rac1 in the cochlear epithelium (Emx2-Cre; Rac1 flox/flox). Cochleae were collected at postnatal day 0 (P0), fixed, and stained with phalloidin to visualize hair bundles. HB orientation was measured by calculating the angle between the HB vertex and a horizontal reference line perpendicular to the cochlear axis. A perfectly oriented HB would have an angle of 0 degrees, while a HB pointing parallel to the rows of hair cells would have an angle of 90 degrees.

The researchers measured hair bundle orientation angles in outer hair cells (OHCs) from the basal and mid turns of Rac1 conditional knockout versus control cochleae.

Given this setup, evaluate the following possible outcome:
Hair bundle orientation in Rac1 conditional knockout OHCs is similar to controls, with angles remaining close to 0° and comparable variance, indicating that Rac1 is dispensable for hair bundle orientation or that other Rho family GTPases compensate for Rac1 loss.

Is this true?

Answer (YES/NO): NO